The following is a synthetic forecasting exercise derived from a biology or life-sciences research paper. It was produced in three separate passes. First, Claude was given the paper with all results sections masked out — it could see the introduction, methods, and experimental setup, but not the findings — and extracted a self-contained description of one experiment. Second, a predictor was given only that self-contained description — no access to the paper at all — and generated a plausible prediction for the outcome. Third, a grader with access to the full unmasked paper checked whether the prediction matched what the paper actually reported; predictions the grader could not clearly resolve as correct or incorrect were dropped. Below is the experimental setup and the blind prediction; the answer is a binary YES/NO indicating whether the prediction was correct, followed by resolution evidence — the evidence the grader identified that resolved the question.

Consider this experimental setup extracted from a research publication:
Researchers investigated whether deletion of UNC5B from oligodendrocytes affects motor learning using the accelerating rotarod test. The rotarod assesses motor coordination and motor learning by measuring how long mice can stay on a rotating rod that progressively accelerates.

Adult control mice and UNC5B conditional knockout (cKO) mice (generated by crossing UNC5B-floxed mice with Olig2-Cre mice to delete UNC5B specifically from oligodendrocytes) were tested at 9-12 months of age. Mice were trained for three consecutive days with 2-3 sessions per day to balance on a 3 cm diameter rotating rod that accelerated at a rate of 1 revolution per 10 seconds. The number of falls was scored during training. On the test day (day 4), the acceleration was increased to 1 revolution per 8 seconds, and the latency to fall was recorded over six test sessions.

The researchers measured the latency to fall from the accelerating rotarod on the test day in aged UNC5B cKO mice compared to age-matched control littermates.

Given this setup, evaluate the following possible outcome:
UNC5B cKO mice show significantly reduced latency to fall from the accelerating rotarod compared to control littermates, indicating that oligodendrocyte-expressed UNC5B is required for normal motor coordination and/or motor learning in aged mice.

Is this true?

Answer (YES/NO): NO